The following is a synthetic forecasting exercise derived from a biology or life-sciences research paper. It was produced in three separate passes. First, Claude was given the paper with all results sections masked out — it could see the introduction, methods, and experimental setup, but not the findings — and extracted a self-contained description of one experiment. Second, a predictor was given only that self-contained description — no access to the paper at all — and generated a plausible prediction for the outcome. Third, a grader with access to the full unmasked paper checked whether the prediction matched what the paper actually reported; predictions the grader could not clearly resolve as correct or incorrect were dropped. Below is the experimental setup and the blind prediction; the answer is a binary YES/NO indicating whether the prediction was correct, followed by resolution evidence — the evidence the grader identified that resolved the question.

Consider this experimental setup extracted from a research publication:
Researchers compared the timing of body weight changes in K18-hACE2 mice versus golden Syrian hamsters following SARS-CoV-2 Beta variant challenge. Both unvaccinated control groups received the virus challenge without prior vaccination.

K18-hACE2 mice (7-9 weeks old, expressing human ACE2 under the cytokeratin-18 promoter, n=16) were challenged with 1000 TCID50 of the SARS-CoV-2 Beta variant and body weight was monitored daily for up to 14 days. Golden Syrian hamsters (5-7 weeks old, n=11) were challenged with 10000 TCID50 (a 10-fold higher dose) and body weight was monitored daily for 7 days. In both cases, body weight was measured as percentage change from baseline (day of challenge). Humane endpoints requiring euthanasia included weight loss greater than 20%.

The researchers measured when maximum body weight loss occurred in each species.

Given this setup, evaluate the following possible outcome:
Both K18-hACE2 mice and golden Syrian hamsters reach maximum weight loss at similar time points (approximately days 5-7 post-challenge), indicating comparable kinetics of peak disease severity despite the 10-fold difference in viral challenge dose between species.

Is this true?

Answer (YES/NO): NO